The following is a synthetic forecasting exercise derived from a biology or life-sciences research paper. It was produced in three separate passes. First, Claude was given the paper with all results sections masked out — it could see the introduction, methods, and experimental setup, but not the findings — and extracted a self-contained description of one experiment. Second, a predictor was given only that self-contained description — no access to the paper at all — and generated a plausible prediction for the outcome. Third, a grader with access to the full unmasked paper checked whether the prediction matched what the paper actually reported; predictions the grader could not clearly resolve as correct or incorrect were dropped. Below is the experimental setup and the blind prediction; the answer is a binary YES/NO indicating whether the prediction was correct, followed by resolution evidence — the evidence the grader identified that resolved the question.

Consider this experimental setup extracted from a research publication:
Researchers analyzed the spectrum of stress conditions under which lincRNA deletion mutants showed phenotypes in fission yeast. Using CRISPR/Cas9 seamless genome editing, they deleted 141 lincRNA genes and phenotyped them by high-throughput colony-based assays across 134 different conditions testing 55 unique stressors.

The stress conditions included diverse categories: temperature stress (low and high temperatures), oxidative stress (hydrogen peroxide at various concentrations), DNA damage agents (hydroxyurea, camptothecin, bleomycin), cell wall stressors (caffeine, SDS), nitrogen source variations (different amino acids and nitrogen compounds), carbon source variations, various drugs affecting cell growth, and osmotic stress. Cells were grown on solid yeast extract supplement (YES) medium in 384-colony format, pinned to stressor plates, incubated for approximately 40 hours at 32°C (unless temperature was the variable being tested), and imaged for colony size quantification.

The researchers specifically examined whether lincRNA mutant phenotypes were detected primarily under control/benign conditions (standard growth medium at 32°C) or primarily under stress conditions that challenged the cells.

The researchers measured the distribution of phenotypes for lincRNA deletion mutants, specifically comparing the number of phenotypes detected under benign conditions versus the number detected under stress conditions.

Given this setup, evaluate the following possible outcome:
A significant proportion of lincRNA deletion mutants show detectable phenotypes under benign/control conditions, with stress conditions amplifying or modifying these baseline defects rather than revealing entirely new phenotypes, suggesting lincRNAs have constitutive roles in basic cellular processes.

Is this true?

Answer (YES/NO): NO